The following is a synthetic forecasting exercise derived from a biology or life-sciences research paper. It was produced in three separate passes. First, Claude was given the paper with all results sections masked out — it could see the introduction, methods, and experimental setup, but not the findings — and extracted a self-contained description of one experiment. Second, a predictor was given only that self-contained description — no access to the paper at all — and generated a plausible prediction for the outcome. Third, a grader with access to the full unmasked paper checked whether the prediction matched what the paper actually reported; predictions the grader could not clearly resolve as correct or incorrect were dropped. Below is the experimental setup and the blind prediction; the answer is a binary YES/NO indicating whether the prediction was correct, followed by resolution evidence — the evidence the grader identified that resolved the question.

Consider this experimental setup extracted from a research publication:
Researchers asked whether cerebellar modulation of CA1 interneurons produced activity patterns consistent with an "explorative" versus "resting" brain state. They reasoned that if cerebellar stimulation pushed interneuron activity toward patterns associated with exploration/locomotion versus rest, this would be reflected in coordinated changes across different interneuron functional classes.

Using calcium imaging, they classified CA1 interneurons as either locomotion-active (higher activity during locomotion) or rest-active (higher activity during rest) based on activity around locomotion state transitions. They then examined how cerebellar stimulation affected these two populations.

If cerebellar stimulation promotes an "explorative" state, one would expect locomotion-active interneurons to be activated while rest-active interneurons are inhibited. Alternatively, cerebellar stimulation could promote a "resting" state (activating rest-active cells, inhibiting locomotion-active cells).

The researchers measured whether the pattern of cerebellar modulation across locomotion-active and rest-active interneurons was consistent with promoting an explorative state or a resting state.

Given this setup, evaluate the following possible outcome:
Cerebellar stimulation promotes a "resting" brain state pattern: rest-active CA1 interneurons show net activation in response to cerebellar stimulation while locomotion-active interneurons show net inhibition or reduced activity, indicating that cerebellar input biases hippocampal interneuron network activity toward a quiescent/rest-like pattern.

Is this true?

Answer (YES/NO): NO